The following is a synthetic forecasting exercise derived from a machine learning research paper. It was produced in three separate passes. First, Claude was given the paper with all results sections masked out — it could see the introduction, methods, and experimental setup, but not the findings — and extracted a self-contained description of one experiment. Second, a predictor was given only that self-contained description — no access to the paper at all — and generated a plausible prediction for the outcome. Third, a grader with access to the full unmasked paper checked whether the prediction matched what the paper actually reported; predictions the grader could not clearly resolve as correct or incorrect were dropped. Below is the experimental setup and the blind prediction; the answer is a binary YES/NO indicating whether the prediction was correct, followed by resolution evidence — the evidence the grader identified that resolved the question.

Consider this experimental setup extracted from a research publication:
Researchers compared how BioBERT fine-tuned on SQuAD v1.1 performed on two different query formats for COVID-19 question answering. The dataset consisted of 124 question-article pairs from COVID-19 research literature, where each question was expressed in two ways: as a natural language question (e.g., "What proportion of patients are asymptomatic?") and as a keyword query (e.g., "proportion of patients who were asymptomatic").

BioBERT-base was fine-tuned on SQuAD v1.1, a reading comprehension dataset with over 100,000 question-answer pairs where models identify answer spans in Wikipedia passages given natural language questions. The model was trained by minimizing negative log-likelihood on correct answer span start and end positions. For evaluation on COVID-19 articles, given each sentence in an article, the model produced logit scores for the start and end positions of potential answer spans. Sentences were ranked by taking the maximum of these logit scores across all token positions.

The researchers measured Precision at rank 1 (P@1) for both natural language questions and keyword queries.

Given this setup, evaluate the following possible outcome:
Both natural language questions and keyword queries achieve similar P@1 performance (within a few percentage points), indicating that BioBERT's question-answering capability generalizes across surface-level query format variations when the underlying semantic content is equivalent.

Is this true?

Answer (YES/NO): NO